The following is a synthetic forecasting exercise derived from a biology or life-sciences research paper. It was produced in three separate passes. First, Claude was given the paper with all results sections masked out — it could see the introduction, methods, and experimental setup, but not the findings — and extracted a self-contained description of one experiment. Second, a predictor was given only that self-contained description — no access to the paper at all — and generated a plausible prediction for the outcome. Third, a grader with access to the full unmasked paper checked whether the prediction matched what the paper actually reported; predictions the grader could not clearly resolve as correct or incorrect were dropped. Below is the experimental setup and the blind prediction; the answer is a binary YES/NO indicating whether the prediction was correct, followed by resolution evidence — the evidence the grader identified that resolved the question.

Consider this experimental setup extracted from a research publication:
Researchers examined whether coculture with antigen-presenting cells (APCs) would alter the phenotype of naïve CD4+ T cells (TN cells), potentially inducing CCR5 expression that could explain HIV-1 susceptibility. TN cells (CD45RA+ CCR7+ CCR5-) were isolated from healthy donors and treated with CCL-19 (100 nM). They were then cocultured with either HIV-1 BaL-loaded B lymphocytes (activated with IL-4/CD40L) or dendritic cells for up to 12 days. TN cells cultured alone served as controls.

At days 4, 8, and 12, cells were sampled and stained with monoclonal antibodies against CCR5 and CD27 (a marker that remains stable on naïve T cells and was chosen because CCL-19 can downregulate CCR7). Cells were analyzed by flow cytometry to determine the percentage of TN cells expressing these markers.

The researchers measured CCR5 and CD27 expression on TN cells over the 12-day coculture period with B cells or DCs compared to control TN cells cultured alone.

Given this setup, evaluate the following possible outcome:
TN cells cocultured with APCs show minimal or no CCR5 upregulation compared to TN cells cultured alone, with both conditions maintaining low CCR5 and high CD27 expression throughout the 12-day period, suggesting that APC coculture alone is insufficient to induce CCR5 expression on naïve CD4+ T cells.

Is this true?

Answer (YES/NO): YES